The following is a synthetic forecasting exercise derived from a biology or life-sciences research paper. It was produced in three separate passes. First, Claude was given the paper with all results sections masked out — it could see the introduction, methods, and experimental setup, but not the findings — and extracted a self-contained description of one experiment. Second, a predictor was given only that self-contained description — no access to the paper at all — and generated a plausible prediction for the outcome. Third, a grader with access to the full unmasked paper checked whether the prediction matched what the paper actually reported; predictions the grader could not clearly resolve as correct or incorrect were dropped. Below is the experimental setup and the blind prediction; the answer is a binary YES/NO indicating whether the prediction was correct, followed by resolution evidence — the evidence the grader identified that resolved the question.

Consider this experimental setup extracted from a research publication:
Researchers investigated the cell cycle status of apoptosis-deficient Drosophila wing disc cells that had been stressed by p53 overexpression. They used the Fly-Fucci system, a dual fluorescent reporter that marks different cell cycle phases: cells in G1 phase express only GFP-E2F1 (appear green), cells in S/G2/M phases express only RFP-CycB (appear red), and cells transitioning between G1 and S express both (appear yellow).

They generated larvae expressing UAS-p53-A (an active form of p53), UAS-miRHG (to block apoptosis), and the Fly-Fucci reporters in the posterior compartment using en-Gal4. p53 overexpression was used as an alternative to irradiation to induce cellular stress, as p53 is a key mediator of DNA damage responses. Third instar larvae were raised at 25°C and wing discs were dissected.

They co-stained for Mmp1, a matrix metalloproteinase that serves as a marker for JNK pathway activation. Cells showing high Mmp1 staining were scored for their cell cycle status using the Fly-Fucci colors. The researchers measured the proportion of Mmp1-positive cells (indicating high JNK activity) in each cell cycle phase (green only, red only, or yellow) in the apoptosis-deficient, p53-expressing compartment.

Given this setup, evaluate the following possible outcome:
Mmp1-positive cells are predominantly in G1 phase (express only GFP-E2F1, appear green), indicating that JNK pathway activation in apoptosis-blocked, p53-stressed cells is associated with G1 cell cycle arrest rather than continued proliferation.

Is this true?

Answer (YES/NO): NO